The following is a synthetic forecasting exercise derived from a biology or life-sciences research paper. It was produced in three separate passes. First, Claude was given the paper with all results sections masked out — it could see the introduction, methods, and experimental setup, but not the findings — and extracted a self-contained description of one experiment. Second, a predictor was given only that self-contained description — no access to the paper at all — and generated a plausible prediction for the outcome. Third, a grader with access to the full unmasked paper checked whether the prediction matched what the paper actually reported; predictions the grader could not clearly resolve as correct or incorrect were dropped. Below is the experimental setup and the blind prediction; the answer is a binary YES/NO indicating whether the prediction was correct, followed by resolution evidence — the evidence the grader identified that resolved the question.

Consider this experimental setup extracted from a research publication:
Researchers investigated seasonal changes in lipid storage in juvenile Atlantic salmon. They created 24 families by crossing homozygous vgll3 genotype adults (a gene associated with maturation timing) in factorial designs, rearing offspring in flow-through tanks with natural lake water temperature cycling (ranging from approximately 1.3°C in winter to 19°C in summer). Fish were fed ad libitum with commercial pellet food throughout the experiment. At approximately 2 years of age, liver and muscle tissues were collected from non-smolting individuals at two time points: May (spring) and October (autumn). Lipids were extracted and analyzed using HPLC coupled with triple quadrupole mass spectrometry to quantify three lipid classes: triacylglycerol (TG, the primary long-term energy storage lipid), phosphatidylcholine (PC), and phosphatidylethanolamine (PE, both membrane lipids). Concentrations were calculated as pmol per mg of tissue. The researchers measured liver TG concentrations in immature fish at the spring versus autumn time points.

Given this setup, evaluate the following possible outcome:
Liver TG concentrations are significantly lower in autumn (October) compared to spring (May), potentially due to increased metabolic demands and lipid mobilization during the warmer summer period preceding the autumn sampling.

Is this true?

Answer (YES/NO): NO